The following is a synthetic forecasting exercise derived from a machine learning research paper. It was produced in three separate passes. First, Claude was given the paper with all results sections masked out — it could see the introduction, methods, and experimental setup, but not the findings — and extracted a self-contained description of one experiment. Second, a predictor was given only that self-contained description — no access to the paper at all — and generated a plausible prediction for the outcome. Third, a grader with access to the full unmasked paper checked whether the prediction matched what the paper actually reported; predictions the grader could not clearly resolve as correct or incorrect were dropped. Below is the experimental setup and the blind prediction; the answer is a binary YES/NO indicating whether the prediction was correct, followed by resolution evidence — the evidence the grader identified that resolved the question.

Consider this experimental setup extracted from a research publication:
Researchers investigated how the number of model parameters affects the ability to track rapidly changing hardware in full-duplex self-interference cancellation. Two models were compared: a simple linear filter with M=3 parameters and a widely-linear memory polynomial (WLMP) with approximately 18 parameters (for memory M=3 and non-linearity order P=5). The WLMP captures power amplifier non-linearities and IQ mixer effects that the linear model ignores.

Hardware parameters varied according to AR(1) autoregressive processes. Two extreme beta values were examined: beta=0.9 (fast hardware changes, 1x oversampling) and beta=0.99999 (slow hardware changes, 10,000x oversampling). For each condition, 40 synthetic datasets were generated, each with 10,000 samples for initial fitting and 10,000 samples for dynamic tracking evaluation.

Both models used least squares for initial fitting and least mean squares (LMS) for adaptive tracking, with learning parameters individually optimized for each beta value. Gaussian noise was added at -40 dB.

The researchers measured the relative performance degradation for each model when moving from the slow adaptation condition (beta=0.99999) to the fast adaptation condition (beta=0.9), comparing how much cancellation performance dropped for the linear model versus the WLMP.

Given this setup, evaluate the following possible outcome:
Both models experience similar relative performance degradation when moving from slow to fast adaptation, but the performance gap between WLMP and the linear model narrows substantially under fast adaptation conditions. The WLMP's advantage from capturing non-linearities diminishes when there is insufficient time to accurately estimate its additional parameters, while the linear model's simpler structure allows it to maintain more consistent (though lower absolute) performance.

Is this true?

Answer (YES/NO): NO